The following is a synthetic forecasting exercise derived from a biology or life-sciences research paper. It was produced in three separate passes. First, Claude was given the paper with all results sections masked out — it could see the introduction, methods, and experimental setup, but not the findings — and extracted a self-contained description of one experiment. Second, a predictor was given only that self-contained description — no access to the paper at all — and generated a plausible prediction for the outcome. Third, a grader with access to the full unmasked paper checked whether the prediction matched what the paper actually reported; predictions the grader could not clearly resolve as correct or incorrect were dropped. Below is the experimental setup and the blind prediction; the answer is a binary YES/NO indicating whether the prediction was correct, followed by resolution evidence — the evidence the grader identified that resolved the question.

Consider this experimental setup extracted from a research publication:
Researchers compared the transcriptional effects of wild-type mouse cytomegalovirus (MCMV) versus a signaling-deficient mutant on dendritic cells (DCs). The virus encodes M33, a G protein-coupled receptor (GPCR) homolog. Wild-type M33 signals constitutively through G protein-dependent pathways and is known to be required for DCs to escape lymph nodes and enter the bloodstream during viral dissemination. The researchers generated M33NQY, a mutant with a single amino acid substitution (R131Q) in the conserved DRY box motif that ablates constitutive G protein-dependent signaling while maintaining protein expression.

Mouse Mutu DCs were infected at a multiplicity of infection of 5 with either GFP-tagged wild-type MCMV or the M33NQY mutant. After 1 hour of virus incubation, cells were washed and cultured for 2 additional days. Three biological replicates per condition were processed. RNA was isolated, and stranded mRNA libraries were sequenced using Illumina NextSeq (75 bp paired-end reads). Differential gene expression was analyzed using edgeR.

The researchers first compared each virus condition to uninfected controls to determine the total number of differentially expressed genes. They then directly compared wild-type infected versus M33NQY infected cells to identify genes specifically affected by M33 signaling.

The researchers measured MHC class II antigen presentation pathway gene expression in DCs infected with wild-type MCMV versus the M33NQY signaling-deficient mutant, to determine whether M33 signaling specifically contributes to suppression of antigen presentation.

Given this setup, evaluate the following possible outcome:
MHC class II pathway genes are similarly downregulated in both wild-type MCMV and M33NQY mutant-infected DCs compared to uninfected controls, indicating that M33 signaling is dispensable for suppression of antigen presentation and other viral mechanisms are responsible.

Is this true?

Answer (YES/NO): YES